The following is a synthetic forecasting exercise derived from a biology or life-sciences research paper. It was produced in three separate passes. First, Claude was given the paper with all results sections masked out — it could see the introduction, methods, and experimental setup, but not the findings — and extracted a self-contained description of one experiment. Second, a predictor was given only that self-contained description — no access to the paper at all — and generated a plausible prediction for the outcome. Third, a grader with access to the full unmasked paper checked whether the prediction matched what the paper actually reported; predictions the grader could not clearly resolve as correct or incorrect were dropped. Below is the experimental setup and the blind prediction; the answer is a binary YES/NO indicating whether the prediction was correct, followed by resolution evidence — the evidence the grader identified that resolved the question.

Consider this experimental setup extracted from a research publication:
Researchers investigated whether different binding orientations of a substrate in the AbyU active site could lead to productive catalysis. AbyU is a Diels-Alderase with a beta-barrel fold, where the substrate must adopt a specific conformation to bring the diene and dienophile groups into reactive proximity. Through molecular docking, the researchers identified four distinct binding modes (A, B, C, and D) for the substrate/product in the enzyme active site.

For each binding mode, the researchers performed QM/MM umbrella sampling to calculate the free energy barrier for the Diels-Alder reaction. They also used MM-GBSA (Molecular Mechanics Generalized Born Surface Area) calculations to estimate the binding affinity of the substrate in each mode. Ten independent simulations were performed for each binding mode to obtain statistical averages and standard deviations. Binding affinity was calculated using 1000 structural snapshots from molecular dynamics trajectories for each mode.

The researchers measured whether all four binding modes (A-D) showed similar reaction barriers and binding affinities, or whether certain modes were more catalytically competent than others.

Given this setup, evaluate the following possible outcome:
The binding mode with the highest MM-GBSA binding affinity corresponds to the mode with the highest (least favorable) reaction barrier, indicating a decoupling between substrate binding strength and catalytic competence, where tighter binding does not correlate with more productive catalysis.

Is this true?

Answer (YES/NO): NO